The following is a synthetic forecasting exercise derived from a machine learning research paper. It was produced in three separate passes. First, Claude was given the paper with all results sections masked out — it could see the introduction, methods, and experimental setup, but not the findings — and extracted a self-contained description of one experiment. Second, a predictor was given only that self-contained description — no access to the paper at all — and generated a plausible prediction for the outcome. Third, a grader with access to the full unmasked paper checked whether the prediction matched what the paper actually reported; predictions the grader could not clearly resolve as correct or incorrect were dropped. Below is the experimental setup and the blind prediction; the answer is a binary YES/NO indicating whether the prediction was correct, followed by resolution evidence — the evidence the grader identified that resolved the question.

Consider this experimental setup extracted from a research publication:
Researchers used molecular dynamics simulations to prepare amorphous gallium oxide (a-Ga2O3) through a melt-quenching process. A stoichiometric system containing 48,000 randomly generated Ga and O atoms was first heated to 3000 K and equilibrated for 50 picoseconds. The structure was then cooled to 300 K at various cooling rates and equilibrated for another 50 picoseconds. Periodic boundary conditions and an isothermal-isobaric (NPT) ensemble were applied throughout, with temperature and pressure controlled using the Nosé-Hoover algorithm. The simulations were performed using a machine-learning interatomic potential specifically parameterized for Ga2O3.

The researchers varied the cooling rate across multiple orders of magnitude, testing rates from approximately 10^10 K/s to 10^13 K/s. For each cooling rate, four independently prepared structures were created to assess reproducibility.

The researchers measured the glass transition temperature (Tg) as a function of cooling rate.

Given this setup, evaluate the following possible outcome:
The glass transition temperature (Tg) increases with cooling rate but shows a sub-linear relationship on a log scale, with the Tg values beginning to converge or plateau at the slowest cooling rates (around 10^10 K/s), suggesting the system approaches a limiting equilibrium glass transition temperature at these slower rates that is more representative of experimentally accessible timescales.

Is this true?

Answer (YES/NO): NO